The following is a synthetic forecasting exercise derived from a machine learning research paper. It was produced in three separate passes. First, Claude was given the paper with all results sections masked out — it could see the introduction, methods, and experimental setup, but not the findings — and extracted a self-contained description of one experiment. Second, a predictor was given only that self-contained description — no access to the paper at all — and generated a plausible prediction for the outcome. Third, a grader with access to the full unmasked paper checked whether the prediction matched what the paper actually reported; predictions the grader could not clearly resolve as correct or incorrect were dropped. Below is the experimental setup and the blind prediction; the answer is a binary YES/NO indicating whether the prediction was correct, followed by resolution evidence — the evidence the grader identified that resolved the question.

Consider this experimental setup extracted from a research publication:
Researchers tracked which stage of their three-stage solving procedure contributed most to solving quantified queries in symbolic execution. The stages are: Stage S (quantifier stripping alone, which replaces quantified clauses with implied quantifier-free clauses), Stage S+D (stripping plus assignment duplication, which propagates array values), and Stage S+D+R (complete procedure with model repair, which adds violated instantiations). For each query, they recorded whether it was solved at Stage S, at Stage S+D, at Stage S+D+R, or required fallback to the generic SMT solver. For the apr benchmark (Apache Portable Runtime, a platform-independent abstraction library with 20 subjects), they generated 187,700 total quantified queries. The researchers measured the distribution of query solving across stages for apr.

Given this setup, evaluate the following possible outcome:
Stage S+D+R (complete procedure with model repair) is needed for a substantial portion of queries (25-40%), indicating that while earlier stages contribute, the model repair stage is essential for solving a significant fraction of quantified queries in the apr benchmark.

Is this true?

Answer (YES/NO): NO